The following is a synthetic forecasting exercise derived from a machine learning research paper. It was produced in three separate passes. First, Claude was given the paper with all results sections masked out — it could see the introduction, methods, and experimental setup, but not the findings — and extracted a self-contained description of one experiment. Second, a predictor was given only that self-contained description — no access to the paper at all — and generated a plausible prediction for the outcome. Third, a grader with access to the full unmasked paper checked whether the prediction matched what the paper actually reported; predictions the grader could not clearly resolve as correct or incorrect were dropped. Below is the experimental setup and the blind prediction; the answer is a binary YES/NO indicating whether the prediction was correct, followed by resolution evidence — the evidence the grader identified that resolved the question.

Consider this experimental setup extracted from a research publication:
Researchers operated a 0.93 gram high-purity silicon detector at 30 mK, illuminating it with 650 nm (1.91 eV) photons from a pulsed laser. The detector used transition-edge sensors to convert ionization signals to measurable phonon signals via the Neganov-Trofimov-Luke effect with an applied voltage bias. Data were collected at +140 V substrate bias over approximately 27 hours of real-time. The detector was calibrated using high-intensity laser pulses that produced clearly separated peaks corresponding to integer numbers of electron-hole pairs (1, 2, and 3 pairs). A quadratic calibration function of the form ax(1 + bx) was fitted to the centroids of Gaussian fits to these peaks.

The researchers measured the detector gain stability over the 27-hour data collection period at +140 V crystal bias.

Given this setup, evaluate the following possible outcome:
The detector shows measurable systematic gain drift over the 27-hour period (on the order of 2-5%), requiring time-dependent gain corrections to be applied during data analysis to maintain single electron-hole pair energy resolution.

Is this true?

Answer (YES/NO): YES